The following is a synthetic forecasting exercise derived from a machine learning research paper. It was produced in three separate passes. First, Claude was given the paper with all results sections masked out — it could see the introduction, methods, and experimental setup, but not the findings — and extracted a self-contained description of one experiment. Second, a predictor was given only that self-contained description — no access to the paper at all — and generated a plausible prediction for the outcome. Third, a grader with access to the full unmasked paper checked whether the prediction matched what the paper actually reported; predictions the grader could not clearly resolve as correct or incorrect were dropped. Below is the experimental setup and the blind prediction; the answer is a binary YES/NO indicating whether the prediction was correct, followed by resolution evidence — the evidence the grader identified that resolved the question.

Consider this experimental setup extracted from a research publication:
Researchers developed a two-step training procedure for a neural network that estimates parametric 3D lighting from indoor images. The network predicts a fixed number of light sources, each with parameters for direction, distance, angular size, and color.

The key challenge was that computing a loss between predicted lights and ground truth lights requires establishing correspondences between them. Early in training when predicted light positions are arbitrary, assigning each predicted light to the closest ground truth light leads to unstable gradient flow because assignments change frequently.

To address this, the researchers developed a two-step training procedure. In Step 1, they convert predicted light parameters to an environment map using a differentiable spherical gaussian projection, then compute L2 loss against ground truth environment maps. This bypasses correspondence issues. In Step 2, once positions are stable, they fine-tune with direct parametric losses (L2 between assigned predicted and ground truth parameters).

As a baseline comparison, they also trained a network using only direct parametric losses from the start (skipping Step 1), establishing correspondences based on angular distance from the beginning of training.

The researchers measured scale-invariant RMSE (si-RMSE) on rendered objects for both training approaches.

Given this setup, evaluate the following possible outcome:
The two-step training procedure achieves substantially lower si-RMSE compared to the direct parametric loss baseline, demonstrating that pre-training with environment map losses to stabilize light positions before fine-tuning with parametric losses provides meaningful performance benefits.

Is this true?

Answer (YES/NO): YES